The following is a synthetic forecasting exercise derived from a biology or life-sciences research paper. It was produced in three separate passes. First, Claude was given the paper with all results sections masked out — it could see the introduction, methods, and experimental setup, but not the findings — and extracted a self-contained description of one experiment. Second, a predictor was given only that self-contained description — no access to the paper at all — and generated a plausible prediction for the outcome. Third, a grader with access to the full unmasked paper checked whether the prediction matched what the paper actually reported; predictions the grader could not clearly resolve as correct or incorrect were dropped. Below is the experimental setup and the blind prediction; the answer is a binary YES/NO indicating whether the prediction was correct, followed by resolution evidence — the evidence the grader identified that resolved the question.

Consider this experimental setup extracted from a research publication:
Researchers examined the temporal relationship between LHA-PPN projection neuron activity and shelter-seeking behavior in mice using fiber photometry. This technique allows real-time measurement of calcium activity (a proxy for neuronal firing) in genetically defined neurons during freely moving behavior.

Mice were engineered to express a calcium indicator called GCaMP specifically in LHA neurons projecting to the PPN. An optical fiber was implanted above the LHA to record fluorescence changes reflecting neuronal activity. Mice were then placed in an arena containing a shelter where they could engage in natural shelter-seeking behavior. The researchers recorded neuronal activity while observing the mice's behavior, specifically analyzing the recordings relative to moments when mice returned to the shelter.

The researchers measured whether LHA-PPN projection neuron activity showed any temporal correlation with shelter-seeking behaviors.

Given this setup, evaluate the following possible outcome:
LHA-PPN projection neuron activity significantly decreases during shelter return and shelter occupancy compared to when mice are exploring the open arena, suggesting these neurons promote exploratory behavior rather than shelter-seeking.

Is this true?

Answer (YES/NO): NO